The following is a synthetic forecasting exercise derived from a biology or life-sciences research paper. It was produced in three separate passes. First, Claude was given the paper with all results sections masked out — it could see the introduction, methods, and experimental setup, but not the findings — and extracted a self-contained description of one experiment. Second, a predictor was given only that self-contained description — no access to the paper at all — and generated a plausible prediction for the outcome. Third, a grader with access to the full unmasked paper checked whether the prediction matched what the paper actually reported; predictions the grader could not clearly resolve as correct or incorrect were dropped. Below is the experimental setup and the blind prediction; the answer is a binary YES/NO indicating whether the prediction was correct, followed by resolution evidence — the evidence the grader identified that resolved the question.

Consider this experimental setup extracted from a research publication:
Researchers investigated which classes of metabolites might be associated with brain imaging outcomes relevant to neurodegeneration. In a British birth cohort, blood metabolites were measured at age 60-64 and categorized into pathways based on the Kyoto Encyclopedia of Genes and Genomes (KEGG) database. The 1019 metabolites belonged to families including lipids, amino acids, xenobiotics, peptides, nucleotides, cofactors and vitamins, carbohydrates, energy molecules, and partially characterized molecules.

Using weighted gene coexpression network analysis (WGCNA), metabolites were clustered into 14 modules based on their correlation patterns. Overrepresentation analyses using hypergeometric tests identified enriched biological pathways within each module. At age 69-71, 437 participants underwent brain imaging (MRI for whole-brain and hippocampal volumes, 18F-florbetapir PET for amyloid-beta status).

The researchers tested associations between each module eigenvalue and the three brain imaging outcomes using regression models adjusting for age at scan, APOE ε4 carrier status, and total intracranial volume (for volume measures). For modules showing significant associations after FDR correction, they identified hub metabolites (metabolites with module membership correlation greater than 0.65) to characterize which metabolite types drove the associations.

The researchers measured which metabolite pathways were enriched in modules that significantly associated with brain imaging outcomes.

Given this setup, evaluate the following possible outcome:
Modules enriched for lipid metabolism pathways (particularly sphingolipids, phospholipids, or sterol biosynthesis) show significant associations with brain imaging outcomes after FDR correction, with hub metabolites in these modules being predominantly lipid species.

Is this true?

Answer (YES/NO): YES